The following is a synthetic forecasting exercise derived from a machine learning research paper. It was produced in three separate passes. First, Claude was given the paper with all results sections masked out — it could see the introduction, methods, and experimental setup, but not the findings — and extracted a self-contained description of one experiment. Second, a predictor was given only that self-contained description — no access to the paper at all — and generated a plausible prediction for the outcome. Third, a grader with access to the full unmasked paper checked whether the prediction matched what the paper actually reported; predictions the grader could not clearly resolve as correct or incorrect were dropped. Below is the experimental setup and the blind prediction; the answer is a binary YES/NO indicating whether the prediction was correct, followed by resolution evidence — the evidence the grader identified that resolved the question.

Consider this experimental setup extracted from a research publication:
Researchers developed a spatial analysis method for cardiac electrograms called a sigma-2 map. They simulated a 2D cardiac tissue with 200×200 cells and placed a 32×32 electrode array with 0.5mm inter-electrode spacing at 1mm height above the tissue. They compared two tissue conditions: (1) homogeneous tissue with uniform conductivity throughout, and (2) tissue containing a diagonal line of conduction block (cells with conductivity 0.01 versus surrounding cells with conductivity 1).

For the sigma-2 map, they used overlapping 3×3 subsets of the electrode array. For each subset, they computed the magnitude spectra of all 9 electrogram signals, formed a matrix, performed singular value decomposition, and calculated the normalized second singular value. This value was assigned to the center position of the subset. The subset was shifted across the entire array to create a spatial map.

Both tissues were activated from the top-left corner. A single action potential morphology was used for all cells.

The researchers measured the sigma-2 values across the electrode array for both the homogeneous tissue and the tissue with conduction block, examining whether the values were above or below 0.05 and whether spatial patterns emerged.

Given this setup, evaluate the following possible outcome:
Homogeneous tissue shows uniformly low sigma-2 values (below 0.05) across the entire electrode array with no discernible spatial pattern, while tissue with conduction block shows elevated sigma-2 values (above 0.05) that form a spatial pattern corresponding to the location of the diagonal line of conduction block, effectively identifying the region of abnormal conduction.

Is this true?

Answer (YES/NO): YES